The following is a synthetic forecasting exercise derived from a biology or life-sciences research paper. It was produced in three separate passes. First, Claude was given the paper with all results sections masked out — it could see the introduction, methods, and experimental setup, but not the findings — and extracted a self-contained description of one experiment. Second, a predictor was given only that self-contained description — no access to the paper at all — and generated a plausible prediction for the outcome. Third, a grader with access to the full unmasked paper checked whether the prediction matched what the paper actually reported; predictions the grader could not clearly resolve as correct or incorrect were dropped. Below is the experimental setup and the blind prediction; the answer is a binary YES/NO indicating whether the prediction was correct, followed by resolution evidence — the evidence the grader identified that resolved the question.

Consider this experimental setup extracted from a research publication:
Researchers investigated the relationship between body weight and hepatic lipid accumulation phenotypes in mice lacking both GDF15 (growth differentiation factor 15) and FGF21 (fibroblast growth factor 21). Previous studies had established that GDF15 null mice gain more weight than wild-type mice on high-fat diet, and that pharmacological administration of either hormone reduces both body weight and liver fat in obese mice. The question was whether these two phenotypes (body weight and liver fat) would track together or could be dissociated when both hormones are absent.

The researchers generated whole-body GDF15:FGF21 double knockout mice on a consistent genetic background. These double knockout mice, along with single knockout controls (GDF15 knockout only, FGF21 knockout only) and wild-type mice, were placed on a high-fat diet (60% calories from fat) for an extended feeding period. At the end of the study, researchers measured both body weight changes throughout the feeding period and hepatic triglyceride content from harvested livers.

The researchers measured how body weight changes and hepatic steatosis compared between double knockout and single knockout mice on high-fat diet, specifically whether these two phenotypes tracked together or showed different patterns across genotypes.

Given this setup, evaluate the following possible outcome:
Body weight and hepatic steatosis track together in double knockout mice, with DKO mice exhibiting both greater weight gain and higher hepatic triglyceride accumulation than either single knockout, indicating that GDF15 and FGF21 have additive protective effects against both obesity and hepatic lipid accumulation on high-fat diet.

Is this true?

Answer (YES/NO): NO